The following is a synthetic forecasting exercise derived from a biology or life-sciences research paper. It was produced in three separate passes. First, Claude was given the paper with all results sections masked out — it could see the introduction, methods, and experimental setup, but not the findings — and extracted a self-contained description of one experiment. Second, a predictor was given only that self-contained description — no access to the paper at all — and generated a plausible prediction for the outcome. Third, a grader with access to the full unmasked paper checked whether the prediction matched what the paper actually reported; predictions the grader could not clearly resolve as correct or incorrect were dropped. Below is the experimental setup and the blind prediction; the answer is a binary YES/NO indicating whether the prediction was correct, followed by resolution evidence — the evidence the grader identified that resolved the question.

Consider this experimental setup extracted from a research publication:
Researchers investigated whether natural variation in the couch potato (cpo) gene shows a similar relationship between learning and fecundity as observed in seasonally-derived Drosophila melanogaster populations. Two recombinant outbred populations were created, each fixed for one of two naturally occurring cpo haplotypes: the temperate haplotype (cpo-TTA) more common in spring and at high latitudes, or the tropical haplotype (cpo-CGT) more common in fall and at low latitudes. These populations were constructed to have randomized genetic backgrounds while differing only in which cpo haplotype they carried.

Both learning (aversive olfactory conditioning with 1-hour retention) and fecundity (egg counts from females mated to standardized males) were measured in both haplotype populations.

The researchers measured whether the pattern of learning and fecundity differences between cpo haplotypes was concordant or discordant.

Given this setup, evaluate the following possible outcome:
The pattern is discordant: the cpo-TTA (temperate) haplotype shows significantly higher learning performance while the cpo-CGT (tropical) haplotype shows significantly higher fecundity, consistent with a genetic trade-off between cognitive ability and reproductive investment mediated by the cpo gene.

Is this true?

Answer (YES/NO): YES